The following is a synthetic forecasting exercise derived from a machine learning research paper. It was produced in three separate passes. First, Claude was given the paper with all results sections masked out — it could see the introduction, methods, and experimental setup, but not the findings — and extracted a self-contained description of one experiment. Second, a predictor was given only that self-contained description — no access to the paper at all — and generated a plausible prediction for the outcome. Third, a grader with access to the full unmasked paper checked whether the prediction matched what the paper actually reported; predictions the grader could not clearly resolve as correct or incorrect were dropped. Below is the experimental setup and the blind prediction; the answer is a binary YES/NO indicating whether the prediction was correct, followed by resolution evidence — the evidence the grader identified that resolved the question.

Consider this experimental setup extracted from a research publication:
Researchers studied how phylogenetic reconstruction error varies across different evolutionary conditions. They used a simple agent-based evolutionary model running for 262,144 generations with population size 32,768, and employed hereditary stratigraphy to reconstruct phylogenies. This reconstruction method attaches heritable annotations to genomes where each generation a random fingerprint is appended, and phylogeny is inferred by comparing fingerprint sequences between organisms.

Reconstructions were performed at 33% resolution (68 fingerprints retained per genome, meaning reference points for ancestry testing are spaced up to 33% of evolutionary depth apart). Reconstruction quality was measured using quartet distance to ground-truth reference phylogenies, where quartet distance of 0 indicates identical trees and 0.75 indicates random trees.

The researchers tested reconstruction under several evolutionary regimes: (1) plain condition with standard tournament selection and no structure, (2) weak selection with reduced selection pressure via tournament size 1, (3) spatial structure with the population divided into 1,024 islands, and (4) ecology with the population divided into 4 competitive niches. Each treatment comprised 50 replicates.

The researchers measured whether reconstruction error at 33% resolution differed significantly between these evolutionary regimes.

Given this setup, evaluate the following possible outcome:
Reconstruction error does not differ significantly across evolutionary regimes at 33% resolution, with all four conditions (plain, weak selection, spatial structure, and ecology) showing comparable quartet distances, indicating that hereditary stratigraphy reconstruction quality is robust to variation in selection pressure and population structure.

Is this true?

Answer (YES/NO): NO